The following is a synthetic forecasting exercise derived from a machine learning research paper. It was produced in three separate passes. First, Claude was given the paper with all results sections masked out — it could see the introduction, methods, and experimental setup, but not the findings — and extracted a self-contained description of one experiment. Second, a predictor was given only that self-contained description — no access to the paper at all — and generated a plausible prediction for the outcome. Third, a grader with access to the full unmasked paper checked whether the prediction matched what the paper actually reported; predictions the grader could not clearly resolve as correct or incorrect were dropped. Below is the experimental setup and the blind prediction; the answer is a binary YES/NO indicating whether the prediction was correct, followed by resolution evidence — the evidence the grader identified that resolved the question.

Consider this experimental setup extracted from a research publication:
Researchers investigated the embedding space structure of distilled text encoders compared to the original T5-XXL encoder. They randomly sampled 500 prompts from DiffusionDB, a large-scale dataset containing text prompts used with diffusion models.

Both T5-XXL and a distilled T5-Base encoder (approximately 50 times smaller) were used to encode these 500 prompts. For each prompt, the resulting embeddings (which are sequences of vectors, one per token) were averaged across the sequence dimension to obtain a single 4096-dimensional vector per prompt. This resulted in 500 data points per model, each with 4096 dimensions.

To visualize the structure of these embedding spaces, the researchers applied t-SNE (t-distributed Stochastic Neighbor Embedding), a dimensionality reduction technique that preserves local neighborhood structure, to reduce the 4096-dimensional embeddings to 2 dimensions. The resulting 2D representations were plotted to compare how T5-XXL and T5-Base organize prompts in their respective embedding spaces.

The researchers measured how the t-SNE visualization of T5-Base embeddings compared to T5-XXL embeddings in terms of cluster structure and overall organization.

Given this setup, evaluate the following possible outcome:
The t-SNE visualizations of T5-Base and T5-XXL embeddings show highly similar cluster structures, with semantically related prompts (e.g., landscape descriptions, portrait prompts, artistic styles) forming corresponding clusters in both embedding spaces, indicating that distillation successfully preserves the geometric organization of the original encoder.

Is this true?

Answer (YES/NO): NO